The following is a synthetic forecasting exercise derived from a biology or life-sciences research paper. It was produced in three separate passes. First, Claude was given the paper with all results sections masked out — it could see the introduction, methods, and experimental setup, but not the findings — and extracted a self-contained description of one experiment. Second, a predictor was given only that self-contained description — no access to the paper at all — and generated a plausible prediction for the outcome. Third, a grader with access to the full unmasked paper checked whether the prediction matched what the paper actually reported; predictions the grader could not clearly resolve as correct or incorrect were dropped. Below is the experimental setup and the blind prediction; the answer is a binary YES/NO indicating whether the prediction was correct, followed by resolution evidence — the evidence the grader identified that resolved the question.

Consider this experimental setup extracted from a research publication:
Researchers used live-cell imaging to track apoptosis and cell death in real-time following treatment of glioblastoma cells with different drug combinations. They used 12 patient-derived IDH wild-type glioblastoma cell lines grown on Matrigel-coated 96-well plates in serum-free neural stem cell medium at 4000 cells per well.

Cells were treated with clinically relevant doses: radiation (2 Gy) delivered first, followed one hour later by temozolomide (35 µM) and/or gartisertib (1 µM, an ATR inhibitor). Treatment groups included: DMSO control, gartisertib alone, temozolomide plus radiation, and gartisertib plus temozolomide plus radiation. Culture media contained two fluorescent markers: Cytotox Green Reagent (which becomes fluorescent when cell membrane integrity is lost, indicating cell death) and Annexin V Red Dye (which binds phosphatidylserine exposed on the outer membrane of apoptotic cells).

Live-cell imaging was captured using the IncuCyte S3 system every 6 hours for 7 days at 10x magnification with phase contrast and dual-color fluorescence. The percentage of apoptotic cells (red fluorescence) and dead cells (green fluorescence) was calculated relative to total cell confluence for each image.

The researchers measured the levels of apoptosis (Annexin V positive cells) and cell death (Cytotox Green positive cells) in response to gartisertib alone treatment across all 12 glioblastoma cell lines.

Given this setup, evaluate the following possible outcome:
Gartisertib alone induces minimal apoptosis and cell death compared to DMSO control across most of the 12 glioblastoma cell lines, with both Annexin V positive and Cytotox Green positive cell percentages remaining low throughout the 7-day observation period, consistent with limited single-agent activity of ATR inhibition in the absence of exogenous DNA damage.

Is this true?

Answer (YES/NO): NO